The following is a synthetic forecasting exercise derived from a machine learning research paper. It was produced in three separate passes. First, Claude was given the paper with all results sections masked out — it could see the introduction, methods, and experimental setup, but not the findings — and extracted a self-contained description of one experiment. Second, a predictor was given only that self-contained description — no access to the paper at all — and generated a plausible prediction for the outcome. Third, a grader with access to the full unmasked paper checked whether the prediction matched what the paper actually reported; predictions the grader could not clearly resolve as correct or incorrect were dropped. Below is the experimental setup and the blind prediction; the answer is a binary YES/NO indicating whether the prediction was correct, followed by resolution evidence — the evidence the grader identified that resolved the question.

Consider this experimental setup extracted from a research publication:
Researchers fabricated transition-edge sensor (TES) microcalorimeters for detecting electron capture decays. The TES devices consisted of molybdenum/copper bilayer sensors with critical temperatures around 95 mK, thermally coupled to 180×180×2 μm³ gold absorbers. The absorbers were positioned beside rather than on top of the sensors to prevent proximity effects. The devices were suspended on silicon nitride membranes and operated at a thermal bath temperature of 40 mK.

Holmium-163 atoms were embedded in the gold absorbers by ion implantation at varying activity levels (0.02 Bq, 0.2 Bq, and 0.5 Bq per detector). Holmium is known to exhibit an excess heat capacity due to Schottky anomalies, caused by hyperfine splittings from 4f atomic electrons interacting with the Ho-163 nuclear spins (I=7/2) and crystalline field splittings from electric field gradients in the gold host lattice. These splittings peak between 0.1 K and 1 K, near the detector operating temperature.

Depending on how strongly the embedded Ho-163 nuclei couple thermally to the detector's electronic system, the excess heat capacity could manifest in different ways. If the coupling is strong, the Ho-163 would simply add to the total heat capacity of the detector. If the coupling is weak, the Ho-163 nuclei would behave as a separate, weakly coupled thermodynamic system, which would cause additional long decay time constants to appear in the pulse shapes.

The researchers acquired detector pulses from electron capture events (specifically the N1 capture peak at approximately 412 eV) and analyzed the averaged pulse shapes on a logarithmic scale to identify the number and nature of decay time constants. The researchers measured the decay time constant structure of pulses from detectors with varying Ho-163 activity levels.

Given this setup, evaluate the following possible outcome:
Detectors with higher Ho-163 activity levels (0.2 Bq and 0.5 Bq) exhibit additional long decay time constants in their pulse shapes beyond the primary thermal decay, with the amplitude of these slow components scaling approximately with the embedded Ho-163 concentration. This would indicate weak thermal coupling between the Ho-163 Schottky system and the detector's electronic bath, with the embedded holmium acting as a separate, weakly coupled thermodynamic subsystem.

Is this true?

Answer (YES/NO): NO